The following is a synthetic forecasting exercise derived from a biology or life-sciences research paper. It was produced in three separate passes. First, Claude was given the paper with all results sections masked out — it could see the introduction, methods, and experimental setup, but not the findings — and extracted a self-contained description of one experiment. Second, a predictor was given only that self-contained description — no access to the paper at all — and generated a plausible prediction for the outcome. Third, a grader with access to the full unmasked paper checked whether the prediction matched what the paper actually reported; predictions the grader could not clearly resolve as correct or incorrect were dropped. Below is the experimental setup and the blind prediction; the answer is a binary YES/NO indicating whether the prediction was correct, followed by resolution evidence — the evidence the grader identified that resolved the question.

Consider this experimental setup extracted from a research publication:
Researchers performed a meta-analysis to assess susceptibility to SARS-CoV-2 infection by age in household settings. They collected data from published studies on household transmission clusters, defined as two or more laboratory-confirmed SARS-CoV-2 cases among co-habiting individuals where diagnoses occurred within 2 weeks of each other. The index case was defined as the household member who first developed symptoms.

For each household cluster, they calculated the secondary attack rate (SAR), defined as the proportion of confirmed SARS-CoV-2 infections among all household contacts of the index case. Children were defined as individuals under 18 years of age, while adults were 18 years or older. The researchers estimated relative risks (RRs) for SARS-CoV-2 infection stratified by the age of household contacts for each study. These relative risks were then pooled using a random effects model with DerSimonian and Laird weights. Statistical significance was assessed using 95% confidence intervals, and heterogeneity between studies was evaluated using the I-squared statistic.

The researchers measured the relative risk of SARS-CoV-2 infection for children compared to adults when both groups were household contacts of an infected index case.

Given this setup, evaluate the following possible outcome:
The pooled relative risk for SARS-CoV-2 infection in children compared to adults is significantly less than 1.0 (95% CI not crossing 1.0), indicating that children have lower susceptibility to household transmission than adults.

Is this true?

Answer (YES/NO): YES